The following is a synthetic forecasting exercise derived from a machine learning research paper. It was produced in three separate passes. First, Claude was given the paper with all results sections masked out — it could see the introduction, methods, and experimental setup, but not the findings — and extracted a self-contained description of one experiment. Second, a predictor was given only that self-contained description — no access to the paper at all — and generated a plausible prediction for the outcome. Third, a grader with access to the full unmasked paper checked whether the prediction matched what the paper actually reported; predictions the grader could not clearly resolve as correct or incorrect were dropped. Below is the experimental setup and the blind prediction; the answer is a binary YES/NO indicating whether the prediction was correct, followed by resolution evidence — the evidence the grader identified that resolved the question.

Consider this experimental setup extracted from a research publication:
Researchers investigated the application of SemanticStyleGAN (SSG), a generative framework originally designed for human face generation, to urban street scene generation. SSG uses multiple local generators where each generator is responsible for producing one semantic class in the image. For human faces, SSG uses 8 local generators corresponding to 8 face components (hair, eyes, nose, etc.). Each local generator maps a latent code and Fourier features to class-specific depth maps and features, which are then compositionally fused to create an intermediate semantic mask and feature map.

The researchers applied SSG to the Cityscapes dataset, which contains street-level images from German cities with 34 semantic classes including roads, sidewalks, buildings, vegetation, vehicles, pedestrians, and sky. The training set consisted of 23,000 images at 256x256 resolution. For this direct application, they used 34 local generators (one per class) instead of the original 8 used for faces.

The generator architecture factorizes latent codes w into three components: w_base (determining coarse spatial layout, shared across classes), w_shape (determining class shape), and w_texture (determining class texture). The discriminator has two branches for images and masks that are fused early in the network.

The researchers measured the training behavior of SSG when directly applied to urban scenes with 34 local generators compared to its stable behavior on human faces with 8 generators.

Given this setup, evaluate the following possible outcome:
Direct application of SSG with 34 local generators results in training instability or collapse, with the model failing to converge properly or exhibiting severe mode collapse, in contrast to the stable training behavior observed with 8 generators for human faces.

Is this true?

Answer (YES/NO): YES